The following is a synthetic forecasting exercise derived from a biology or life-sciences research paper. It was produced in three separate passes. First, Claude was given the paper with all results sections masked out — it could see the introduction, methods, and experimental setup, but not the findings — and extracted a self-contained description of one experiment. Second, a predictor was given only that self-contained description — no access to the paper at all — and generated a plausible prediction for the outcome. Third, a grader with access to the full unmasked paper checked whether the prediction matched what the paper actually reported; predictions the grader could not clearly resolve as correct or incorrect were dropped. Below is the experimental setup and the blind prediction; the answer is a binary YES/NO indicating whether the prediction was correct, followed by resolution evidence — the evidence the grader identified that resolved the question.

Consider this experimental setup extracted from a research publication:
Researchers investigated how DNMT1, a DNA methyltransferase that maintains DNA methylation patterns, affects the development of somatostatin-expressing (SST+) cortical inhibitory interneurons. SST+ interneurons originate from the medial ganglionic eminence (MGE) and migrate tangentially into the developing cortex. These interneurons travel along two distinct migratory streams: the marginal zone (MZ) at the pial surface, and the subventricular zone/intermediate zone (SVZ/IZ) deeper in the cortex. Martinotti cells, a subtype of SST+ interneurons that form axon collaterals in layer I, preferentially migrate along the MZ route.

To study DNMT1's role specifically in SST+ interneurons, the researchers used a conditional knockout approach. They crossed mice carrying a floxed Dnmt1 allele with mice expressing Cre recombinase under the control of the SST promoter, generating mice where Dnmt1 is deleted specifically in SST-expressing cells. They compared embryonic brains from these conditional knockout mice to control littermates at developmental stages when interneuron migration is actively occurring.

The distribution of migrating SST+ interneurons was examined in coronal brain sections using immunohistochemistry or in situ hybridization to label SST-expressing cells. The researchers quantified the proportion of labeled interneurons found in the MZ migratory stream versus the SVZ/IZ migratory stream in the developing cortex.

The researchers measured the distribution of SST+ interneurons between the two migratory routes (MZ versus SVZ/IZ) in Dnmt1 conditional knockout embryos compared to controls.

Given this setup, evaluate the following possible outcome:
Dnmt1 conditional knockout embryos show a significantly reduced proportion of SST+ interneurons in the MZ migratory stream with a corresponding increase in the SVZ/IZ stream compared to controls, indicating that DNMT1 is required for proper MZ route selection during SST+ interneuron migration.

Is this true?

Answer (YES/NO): NO